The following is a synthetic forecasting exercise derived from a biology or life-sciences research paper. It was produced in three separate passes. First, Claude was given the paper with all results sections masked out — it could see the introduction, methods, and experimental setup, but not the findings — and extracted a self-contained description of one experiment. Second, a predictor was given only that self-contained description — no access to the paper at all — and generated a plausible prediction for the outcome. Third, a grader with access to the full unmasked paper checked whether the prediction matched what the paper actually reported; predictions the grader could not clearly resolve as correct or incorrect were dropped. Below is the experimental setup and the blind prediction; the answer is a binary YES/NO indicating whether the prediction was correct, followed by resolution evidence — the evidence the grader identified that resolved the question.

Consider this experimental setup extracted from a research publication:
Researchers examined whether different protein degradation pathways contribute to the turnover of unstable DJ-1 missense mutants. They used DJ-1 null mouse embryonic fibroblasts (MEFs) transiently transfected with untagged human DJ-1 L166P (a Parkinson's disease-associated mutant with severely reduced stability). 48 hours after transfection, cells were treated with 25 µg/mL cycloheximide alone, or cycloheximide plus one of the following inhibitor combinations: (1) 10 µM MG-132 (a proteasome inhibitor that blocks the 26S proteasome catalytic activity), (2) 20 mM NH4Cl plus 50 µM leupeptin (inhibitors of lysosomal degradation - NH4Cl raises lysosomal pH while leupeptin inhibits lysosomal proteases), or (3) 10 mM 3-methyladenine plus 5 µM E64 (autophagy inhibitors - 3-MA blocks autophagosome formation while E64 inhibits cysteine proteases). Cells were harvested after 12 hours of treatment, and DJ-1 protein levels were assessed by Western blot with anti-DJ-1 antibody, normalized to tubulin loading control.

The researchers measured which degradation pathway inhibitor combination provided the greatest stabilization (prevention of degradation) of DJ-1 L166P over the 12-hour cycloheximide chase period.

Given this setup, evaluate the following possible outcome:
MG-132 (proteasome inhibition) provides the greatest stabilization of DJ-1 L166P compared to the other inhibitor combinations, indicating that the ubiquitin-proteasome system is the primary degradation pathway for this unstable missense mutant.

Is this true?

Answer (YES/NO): NO